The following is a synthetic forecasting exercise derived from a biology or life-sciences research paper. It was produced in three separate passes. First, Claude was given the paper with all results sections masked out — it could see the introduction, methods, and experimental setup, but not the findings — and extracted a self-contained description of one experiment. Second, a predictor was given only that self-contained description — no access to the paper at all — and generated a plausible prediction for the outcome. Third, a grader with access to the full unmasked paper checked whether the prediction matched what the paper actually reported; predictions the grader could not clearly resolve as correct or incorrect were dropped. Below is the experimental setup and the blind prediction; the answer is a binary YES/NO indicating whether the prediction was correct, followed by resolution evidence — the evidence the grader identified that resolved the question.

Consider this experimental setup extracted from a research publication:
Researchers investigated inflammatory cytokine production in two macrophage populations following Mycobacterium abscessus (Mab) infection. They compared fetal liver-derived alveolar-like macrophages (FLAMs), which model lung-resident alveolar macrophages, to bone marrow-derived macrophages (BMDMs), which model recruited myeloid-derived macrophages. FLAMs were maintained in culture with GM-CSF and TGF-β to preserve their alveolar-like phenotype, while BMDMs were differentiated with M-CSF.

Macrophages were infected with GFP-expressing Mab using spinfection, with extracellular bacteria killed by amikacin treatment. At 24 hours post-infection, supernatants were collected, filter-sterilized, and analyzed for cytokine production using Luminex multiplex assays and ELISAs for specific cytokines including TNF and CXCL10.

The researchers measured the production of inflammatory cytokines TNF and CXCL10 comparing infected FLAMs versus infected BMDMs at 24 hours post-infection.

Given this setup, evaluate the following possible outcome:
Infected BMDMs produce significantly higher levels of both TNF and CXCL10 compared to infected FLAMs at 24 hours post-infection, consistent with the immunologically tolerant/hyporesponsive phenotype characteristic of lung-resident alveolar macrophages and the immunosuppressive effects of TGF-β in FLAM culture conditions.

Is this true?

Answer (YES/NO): YES